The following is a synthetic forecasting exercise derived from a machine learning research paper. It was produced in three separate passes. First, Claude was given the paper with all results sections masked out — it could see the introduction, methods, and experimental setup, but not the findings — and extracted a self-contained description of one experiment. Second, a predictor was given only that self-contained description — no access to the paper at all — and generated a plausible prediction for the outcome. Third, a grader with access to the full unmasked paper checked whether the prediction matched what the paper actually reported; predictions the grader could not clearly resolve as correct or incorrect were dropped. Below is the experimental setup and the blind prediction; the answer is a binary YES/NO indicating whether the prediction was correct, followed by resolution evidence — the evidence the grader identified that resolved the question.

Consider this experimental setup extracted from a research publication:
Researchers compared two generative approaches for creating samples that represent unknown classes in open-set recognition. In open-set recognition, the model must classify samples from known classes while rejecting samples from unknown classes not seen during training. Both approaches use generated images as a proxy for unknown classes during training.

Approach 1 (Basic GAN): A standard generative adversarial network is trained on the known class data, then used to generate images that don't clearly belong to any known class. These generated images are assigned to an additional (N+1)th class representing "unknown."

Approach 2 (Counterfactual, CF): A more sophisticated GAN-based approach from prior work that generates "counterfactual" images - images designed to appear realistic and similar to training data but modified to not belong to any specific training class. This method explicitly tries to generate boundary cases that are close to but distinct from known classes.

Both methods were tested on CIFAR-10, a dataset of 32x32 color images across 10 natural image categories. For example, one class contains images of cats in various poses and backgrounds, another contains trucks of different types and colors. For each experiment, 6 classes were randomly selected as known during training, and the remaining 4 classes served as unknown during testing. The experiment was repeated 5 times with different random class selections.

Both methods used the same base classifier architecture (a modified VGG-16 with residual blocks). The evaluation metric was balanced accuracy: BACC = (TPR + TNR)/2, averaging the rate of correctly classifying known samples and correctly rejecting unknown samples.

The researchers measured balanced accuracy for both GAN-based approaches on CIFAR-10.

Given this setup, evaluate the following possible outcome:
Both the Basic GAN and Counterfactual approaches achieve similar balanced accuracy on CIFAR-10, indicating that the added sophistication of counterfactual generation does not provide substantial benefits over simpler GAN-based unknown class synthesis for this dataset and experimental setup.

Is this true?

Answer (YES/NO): NO